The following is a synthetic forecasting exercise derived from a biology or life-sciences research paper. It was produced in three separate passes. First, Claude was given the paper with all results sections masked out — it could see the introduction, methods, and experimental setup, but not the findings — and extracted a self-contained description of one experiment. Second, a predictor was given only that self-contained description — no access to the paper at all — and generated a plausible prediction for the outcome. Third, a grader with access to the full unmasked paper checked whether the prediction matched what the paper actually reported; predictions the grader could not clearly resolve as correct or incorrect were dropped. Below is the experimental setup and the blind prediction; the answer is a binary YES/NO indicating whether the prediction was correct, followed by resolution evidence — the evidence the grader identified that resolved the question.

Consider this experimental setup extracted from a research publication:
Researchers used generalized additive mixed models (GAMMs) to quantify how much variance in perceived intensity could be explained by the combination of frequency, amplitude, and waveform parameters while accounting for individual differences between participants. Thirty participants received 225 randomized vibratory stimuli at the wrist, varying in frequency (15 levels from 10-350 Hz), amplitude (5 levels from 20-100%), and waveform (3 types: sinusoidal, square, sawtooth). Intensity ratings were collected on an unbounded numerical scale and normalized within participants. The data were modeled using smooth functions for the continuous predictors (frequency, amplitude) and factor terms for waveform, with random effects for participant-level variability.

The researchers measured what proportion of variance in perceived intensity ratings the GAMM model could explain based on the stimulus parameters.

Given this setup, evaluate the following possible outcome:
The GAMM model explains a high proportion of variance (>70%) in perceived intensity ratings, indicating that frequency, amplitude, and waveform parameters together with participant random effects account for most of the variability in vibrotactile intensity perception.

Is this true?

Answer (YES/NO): NO